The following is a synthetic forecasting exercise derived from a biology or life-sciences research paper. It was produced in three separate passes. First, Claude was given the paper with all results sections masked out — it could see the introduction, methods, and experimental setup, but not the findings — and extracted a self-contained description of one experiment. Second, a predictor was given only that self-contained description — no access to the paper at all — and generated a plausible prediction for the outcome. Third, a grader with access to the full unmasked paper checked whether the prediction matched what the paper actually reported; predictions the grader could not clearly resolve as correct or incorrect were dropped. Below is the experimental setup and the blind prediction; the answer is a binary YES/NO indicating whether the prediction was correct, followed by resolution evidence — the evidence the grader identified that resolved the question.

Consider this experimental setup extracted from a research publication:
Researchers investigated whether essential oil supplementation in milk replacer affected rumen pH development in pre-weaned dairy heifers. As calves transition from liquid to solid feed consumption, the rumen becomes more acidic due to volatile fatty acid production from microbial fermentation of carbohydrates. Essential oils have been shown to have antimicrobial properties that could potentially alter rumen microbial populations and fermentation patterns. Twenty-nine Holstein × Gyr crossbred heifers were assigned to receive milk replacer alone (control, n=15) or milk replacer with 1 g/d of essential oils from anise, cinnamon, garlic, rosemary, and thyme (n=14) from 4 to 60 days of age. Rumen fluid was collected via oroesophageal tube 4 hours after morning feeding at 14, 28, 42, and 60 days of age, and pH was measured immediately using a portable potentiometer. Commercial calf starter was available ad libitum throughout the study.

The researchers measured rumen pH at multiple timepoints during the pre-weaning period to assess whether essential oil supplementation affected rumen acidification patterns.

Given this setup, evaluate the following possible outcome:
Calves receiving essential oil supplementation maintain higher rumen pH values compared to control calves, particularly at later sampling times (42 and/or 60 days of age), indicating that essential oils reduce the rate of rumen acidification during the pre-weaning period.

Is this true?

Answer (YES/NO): NO